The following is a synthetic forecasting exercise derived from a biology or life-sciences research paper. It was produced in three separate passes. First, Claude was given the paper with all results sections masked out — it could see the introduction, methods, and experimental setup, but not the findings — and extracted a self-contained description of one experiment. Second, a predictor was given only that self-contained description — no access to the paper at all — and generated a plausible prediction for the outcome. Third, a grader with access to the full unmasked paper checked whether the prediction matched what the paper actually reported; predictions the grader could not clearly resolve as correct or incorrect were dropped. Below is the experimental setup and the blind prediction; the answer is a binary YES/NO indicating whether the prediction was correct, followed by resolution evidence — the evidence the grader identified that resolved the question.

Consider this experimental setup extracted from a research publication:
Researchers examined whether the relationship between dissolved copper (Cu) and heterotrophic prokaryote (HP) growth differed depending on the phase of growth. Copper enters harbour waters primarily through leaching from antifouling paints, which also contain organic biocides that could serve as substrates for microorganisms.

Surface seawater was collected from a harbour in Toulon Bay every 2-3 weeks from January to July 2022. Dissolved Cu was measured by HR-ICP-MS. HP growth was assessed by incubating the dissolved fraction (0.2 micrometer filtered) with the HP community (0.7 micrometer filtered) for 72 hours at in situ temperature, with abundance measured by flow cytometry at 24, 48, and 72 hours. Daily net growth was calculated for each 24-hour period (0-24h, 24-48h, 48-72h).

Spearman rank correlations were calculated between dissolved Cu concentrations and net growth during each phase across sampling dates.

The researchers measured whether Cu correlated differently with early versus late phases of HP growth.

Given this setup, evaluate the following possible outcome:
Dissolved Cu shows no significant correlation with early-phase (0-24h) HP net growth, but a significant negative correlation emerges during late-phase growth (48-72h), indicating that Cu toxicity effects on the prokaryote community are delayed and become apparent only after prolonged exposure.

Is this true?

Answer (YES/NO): NO